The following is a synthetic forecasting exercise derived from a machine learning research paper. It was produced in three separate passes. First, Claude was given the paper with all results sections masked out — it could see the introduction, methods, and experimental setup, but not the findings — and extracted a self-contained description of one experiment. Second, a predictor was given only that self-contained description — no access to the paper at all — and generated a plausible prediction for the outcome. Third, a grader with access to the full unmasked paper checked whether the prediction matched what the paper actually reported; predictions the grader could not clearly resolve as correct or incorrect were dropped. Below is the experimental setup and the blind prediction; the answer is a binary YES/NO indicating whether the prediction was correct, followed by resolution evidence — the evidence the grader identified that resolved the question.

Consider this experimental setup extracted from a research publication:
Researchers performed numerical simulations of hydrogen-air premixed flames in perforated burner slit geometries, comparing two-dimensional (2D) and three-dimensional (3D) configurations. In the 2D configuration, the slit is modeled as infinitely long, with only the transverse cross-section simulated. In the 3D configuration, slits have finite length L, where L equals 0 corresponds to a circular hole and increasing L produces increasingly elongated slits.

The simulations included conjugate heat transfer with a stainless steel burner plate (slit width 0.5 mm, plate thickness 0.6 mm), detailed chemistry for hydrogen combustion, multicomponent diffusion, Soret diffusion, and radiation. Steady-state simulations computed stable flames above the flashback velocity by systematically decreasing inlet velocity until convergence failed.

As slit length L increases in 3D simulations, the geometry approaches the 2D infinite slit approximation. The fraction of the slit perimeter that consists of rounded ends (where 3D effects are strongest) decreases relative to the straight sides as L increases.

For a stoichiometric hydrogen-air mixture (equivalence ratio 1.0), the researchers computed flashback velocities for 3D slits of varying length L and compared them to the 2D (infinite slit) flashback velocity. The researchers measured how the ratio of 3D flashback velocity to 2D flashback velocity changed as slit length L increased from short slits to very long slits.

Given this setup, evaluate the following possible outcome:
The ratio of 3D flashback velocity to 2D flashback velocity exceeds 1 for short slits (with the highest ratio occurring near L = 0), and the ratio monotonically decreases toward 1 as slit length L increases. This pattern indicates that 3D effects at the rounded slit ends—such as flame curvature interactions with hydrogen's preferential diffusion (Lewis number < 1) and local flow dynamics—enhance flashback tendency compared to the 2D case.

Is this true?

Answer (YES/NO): NO